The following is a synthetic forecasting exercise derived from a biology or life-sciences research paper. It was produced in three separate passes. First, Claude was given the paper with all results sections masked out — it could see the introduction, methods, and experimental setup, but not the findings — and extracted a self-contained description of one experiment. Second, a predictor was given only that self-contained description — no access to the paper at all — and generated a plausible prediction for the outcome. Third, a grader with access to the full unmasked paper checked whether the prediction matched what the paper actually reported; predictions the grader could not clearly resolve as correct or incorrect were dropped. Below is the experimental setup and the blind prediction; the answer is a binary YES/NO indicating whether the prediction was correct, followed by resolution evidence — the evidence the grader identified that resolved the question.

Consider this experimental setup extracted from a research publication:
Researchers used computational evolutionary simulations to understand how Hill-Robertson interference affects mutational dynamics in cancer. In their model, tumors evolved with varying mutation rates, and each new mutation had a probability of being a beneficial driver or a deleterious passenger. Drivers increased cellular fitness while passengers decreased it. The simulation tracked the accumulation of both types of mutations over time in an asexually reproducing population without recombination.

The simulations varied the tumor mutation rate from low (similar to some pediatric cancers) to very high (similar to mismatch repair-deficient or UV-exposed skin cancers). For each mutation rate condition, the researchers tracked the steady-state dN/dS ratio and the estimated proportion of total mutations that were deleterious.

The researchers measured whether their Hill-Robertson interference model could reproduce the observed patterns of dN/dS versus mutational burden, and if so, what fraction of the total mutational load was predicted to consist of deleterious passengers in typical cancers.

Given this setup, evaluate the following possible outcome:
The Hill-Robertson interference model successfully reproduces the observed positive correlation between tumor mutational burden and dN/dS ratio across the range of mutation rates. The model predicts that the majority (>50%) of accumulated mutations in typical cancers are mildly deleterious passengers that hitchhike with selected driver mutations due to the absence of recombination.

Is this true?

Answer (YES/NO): NO